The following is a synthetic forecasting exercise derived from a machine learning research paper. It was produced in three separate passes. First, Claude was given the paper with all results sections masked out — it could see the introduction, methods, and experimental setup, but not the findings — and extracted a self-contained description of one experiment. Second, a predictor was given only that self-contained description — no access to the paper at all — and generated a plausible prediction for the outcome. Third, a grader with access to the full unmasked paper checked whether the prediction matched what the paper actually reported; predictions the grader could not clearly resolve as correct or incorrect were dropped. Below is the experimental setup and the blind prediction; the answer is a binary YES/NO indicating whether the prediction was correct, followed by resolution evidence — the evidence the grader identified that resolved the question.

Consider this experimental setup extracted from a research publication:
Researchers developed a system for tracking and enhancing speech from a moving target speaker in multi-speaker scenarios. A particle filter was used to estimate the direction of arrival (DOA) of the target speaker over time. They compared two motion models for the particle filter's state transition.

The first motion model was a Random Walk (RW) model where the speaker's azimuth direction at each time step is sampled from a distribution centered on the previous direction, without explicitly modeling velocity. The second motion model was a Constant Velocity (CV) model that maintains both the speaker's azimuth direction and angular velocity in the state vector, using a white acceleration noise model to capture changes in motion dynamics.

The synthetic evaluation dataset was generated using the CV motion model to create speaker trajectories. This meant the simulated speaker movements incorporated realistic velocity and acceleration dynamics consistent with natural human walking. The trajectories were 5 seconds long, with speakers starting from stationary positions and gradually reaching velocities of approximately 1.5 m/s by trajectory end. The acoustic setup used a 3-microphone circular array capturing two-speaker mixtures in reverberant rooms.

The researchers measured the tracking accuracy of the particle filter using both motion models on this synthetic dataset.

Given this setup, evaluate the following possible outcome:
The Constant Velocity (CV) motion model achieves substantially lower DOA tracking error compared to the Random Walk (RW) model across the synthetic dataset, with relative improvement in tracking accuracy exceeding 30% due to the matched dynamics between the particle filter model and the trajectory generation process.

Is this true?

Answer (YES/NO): NO